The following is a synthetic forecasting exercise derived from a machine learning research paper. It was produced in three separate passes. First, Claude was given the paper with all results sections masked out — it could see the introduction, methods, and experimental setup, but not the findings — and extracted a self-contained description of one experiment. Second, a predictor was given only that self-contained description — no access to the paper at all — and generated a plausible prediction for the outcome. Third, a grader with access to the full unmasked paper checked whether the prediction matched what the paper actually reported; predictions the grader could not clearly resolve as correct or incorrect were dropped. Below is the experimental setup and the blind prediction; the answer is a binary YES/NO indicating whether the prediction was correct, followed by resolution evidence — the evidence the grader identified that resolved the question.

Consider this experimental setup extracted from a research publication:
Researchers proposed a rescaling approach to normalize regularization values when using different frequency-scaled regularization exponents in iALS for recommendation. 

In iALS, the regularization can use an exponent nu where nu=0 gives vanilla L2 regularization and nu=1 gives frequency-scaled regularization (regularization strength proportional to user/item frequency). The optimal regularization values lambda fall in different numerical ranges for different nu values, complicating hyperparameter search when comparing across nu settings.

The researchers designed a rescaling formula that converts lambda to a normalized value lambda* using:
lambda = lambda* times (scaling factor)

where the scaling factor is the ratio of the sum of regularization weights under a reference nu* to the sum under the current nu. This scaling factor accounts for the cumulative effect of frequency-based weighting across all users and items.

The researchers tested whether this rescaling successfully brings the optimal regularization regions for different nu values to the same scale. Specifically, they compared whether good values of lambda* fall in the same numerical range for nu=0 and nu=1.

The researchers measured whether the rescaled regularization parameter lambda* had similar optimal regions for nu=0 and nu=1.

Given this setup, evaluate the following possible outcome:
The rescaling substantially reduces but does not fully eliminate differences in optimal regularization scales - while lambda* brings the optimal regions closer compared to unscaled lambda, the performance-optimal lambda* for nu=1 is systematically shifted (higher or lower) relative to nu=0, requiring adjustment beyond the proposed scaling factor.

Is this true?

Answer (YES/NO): NO